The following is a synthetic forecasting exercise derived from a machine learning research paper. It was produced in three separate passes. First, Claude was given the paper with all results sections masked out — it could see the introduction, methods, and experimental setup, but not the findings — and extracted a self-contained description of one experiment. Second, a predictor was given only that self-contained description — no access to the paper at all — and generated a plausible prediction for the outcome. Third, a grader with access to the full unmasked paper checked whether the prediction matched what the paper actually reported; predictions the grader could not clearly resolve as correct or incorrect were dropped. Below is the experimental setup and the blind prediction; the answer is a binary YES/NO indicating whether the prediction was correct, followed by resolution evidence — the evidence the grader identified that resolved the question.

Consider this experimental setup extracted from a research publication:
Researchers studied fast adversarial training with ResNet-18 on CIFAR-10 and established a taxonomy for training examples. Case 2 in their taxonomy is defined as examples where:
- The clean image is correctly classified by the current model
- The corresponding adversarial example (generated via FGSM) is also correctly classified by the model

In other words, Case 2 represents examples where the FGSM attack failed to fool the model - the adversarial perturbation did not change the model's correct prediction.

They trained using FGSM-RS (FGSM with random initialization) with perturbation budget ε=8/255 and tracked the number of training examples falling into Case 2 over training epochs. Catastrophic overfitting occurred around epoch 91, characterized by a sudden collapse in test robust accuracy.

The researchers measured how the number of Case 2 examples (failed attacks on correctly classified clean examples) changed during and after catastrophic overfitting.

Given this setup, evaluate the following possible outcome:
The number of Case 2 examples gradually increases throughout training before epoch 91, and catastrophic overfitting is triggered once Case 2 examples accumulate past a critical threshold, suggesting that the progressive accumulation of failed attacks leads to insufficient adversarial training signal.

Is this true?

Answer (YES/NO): NO